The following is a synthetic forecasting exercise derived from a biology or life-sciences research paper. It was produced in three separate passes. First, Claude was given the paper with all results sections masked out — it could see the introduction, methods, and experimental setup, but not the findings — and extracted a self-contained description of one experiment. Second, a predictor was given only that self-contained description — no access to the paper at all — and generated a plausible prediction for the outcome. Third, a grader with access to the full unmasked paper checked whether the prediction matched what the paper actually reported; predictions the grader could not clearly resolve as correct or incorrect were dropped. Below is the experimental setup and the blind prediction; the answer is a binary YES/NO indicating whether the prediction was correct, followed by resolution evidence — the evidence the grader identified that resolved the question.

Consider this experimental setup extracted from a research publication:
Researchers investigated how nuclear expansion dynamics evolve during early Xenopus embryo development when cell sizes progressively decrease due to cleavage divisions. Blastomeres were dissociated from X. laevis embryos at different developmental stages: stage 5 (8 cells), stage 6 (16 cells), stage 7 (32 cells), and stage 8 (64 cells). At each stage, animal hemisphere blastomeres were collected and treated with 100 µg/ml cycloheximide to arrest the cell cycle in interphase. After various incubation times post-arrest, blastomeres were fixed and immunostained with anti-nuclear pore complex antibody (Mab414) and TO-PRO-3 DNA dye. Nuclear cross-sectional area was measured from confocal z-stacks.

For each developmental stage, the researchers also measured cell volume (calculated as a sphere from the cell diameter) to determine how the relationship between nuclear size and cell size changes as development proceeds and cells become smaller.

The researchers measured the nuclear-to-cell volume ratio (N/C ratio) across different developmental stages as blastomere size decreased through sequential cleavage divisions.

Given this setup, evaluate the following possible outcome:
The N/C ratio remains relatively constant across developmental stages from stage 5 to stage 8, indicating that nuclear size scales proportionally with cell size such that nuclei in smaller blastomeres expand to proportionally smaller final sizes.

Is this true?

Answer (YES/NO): NO